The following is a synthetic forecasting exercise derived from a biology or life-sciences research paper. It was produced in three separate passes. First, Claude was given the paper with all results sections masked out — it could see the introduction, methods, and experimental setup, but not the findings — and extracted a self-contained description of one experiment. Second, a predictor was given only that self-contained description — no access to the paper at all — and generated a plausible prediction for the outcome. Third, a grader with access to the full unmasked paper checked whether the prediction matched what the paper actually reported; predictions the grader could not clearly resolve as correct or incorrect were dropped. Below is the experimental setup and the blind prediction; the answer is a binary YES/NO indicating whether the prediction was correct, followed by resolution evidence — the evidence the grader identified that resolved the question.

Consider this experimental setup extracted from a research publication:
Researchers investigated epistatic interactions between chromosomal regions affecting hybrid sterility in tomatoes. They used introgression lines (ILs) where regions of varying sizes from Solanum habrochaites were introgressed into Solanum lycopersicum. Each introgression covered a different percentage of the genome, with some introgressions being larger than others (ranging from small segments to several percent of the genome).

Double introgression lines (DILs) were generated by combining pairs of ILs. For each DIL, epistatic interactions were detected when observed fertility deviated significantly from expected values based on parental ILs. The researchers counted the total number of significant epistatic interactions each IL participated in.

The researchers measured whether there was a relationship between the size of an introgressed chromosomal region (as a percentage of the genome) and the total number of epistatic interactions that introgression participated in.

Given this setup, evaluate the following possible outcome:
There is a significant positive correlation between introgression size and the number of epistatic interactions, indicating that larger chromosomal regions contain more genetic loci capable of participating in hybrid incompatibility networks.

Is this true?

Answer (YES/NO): YES